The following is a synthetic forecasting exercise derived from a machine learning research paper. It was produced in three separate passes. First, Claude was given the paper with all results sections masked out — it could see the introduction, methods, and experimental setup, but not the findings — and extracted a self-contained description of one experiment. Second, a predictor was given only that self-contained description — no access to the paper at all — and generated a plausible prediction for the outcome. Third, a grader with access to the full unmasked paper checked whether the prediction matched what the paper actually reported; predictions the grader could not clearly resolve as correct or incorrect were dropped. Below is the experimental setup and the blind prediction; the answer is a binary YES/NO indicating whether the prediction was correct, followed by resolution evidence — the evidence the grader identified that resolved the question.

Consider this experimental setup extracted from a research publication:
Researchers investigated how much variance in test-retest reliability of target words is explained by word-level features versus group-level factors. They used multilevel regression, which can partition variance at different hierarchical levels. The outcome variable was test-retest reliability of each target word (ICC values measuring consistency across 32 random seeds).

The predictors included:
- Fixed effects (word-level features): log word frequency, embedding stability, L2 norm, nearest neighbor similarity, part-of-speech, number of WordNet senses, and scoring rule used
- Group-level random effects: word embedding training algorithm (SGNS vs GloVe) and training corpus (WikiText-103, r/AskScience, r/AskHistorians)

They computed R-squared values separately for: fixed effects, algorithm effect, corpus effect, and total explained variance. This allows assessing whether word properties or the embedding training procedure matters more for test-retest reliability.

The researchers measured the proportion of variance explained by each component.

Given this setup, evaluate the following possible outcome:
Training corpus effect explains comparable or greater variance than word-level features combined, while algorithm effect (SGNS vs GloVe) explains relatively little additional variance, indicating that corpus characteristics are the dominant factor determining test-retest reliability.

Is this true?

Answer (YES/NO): NO